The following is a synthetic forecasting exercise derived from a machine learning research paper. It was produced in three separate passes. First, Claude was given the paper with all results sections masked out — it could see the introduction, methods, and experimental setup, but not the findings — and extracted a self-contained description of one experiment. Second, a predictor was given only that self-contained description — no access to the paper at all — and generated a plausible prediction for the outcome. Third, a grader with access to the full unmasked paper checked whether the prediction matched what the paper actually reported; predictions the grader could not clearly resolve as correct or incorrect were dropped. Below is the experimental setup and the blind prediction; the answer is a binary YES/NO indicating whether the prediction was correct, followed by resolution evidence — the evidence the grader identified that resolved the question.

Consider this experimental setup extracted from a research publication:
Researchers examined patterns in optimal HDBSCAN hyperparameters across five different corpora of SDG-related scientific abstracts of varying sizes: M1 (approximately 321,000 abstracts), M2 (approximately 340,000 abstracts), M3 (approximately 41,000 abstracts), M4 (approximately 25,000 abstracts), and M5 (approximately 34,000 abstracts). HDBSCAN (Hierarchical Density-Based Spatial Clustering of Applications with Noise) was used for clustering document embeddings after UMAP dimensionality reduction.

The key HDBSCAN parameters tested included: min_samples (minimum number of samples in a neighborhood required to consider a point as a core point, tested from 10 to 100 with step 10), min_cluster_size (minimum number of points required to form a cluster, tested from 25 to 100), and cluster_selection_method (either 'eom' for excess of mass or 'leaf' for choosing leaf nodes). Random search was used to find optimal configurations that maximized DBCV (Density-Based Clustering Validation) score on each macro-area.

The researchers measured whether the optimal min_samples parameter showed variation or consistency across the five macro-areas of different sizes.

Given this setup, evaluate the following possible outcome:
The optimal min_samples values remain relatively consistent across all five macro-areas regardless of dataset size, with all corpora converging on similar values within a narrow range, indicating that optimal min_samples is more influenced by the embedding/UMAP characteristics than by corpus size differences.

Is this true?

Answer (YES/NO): NO